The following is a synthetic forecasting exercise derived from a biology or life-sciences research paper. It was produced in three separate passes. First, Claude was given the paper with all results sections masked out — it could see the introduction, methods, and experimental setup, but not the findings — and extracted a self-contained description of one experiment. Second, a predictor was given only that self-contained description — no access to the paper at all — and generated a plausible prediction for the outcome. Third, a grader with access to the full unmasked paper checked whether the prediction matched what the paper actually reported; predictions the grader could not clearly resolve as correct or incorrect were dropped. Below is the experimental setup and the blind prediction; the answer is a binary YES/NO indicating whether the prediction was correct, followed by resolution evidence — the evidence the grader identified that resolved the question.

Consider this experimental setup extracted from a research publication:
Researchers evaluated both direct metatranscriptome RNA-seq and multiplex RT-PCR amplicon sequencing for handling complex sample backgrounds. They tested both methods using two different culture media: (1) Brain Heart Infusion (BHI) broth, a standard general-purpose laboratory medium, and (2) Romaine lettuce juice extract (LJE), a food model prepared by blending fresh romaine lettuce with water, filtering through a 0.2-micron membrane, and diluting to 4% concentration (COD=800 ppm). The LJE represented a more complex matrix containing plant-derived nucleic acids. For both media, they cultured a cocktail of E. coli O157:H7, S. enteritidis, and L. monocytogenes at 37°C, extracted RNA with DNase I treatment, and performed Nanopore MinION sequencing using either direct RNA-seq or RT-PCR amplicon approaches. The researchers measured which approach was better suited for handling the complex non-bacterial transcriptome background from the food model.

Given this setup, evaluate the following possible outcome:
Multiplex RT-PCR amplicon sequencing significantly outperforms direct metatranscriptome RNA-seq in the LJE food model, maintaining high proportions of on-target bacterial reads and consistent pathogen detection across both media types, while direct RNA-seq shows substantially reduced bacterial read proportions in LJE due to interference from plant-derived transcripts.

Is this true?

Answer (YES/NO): NO